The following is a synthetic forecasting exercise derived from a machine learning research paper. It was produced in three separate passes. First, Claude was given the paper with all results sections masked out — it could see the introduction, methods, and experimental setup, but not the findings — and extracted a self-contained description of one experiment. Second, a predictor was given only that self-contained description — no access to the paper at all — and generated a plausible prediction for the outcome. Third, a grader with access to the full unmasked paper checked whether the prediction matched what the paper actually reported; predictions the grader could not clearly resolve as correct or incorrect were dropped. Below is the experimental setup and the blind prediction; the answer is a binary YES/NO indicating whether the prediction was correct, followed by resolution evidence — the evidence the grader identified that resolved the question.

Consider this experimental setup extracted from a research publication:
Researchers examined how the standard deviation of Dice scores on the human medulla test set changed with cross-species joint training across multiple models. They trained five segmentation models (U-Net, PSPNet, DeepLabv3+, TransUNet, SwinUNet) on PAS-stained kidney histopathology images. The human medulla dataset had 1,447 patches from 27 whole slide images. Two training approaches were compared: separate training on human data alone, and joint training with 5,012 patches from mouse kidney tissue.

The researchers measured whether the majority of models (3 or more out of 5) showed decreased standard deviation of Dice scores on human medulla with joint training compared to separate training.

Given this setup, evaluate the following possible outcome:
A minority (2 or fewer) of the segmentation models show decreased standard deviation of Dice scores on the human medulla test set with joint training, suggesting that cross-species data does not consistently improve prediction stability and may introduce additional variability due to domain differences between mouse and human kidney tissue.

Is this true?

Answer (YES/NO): YES